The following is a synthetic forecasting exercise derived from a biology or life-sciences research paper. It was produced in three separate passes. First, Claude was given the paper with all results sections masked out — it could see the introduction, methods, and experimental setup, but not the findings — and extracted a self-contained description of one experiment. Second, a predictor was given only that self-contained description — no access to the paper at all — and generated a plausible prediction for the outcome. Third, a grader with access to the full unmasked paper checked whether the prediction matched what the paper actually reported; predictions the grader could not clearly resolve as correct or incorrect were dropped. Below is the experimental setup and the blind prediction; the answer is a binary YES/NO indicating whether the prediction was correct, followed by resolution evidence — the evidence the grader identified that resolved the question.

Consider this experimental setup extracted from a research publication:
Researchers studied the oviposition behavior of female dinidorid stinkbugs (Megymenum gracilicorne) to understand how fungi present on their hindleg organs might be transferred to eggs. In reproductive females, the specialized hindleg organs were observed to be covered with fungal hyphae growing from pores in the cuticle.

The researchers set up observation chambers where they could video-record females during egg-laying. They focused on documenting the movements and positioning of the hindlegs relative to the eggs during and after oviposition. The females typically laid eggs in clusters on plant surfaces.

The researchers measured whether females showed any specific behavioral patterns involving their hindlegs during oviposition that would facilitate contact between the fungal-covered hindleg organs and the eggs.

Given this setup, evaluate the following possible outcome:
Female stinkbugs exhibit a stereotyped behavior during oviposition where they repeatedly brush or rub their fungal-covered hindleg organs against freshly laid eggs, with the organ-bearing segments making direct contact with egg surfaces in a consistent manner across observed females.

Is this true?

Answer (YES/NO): NO